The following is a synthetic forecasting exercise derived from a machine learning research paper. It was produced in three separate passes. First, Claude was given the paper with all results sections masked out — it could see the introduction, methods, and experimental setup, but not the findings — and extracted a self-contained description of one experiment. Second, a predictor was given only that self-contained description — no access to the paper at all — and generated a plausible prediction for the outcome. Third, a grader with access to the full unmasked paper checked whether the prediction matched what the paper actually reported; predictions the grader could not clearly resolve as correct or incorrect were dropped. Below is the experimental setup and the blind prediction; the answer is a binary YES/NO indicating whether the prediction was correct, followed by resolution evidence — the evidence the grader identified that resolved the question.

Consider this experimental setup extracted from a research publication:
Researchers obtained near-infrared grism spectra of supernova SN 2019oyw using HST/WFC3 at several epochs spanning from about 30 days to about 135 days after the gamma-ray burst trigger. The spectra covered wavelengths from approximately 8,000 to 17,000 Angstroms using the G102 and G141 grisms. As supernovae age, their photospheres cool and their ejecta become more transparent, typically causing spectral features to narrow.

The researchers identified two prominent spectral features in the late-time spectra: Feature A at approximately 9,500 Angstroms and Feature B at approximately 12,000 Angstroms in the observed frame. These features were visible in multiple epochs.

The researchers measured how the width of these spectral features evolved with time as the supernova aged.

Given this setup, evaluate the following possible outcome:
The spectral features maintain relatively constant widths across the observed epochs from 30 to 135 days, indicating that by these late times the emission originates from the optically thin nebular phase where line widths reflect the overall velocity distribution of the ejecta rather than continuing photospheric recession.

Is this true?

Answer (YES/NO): NO